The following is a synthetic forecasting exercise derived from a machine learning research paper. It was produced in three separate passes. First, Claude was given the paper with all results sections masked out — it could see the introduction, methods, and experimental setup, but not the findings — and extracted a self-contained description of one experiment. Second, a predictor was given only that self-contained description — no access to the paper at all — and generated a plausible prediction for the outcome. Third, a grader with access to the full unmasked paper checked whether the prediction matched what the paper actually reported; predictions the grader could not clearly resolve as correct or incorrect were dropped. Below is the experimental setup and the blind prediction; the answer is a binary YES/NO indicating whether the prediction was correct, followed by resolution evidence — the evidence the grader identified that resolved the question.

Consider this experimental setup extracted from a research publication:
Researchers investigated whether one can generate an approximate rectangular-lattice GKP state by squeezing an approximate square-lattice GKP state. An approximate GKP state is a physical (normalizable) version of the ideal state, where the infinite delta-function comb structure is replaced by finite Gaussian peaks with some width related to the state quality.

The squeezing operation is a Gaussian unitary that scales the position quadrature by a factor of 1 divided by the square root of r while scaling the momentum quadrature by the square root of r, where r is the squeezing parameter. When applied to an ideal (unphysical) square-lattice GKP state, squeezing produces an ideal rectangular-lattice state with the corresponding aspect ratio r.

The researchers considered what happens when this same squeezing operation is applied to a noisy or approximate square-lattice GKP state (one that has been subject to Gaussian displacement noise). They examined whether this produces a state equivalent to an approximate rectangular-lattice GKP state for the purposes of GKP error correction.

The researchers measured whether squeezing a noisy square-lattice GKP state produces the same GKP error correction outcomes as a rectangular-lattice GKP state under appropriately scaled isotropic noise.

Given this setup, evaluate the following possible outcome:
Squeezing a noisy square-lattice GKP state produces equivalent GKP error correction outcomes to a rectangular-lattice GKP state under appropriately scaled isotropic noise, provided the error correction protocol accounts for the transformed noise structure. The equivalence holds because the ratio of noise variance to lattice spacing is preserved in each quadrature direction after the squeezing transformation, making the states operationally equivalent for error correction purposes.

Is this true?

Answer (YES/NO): NO